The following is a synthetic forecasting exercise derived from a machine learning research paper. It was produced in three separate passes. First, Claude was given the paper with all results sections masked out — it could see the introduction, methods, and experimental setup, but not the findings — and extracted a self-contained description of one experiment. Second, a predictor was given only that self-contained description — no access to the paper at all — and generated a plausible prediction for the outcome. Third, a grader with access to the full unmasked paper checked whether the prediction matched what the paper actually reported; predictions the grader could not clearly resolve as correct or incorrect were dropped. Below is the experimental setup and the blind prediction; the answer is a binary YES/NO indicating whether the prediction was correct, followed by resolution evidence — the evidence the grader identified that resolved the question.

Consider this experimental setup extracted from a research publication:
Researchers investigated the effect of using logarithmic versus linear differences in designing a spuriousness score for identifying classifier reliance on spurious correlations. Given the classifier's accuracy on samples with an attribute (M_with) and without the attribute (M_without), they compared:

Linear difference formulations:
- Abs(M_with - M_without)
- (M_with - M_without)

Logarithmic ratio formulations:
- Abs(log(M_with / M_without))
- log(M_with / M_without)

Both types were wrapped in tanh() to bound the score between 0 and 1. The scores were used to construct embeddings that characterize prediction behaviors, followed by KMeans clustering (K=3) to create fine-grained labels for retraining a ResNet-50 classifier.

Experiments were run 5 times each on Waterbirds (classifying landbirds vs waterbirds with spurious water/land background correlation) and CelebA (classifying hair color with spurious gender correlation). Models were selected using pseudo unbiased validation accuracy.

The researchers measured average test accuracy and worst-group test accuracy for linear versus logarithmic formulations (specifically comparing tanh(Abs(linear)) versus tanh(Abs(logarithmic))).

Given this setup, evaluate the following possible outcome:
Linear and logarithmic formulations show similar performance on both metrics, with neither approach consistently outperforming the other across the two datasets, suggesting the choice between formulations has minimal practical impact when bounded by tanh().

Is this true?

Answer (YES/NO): NO